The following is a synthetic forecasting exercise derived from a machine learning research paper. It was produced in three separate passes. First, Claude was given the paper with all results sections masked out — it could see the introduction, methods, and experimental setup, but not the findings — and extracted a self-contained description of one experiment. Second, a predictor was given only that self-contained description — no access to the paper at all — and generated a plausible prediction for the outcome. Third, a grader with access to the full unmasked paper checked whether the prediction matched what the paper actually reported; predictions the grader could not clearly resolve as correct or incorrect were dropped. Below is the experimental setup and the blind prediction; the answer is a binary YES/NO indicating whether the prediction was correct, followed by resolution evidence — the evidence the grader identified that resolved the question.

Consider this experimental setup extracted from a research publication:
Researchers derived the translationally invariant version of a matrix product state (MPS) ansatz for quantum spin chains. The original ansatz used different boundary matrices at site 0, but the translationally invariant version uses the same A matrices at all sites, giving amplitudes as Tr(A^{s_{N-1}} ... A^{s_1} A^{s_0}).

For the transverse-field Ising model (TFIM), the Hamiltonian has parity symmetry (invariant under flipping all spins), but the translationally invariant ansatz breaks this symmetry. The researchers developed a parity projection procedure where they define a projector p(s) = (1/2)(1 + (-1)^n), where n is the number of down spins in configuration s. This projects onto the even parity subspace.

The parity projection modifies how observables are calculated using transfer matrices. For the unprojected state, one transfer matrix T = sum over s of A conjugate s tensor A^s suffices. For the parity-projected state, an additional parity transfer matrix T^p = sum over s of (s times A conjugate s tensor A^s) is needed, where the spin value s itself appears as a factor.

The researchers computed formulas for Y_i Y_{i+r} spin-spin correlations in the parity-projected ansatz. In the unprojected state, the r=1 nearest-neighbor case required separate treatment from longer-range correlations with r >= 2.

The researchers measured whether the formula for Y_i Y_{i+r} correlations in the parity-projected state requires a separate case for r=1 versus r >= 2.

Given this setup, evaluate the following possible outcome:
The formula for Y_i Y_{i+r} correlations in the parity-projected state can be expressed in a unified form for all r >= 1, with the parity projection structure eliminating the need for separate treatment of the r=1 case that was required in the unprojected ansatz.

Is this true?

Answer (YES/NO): YES